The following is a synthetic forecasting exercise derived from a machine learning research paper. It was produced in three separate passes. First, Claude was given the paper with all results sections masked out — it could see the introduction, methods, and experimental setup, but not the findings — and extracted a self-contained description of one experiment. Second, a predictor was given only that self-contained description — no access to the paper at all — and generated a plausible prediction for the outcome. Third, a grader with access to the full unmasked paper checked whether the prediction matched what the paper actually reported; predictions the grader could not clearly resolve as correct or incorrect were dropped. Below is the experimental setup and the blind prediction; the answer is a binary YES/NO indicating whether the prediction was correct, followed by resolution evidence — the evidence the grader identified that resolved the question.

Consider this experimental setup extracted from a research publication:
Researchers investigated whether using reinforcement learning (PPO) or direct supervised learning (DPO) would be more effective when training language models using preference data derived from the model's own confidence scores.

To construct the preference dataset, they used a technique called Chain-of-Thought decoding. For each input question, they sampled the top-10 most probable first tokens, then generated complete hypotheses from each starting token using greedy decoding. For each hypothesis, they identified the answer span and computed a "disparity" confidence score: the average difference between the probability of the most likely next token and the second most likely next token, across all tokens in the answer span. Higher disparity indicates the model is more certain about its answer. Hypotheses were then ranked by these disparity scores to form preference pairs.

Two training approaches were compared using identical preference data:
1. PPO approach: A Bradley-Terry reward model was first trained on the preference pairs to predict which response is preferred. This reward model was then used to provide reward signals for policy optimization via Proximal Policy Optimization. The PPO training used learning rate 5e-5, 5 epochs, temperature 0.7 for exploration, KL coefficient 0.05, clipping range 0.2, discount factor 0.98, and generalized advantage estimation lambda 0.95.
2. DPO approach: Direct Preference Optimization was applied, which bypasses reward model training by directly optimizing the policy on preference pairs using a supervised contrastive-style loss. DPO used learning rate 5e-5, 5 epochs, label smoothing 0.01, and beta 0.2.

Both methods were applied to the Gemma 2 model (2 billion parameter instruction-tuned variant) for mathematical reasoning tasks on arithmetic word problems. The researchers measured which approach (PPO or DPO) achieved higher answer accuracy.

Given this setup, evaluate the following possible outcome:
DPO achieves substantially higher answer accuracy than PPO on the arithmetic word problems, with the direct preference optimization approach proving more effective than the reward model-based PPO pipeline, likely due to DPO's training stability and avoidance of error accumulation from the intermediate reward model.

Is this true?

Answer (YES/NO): NO